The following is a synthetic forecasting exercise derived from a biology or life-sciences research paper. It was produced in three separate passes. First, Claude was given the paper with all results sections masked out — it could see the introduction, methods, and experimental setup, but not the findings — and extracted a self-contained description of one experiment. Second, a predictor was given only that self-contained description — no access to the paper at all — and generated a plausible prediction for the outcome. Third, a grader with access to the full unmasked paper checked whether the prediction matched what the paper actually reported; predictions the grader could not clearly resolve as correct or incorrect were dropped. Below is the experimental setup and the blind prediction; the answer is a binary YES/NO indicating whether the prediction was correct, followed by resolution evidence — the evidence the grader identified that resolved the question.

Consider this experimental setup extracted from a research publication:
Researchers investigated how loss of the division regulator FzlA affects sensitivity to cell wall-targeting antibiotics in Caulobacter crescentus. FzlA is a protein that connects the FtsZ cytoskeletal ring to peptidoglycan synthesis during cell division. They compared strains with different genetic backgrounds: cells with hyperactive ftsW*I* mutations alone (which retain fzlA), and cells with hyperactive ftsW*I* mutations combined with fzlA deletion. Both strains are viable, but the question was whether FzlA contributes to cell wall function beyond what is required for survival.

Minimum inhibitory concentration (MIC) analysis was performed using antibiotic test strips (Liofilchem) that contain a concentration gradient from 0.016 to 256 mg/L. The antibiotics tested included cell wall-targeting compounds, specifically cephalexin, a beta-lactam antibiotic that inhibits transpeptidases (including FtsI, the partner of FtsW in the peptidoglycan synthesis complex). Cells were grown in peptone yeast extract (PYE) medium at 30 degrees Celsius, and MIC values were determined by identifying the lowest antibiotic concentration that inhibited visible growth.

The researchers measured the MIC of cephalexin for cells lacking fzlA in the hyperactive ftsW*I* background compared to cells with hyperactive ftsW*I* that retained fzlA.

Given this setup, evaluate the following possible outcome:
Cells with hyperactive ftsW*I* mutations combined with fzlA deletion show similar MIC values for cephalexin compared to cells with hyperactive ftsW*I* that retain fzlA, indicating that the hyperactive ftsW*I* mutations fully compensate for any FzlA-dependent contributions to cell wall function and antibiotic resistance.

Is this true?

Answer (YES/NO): NO